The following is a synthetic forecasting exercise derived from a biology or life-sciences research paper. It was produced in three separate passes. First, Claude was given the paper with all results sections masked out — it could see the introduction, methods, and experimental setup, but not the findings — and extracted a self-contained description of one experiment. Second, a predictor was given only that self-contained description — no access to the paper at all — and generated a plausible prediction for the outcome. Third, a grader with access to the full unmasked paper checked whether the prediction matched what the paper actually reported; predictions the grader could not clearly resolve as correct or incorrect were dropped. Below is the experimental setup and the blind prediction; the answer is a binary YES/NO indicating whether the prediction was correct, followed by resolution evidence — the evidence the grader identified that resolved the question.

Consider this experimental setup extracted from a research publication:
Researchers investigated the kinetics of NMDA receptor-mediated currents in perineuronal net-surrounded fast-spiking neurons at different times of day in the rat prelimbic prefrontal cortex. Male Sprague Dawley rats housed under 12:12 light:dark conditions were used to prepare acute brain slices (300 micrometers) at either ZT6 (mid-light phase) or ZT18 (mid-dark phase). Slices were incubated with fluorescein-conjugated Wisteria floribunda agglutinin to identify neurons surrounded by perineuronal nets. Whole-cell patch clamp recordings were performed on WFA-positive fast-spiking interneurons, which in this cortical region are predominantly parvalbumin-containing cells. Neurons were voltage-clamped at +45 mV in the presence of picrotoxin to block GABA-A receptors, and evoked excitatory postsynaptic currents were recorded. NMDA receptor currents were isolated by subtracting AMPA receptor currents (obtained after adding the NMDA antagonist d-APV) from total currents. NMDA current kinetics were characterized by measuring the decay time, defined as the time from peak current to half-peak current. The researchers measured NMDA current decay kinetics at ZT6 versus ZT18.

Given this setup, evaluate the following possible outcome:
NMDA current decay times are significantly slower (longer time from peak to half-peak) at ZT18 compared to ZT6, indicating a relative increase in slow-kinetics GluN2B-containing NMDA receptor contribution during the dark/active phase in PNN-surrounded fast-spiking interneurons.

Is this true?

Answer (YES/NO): NO